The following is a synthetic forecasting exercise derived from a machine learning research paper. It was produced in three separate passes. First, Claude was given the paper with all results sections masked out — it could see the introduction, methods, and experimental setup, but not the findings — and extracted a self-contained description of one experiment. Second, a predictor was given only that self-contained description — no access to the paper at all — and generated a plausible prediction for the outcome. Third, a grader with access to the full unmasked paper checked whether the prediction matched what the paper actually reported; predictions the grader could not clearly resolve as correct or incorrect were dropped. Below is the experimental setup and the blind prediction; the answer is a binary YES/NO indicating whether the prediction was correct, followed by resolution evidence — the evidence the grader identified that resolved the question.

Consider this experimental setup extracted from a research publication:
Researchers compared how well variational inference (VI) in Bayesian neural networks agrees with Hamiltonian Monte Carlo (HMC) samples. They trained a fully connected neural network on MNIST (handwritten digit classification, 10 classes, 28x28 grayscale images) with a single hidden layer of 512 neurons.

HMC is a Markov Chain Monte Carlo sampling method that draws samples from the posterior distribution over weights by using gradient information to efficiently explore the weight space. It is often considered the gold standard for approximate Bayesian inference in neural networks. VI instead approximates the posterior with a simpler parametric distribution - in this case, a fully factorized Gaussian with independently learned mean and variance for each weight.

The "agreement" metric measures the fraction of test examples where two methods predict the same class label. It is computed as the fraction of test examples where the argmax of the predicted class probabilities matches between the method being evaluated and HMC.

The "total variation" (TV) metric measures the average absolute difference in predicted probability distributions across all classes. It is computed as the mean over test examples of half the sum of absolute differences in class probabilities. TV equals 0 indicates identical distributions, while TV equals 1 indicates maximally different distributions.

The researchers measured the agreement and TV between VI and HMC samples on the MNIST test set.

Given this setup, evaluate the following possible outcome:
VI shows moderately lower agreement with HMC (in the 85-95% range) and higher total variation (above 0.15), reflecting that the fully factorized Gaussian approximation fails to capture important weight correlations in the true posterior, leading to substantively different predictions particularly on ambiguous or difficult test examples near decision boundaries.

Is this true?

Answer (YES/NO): NO